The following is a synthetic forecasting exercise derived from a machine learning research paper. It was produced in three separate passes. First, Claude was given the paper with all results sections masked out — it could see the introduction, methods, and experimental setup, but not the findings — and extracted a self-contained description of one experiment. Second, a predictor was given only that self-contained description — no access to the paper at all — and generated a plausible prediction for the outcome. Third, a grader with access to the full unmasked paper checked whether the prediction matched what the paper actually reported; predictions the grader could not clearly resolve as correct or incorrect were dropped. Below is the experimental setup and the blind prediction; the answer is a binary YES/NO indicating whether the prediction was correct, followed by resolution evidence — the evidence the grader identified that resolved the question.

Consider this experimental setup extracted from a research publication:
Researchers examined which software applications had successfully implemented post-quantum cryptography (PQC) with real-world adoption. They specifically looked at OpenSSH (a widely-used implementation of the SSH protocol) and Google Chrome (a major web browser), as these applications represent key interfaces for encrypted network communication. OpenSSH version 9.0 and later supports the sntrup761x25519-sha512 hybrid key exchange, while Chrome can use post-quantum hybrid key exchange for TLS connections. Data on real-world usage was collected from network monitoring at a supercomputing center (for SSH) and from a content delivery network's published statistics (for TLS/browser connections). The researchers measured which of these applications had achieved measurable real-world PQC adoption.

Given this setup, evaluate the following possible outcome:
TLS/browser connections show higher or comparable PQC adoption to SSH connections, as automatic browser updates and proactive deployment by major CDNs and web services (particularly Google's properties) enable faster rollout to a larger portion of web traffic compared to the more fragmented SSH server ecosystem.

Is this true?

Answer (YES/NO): YES